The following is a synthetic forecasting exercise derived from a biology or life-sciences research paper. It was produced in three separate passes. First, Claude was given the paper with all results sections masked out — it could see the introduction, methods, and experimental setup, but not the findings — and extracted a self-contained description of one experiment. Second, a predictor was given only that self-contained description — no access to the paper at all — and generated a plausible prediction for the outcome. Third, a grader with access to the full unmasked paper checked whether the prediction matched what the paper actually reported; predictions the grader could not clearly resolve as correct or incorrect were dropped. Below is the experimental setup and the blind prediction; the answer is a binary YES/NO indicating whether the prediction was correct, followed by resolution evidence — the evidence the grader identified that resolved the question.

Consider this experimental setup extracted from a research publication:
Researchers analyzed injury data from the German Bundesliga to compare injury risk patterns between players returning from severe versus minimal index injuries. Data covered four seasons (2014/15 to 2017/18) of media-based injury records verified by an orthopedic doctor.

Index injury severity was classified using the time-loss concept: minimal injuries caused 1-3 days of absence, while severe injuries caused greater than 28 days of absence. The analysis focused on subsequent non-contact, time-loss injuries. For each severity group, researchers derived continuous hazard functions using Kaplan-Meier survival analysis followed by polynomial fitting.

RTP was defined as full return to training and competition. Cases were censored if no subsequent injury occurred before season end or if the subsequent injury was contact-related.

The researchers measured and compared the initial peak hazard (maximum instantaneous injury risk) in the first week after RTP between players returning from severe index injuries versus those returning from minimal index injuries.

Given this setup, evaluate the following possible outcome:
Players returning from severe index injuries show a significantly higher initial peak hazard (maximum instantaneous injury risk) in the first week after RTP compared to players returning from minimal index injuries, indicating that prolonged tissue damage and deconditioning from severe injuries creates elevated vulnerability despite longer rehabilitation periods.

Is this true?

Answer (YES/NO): NO